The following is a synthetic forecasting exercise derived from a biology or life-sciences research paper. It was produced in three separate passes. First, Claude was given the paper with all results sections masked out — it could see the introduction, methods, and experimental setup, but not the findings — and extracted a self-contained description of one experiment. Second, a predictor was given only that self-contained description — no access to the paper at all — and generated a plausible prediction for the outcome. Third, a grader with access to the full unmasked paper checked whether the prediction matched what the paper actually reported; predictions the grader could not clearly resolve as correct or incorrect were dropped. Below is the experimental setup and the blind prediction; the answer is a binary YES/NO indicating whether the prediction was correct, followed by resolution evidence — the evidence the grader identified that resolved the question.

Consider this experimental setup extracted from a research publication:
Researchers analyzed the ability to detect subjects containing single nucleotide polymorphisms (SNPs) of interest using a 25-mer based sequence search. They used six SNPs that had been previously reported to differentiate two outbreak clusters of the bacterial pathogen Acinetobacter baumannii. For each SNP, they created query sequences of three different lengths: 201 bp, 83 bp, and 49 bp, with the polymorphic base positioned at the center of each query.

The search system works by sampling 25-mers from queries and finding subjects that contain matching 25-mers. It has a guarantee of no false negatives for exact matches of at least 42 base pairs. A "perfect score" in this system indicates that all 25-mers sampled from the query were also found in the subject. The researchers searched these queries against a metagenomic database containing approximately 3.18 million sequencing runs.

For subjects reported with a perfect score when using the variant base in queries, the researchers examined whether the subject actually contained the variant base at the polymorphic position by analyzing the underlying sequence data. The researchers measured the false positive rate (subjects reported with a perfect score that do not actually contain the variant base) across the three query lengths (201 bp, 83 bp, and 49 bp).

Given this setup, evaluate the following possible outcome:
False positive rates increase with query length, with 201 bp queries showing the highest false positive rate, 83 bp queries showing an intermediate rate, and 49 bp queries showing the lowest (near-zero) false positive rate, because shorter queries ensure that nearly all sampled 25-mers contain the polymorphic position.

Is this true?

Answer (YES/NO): NO